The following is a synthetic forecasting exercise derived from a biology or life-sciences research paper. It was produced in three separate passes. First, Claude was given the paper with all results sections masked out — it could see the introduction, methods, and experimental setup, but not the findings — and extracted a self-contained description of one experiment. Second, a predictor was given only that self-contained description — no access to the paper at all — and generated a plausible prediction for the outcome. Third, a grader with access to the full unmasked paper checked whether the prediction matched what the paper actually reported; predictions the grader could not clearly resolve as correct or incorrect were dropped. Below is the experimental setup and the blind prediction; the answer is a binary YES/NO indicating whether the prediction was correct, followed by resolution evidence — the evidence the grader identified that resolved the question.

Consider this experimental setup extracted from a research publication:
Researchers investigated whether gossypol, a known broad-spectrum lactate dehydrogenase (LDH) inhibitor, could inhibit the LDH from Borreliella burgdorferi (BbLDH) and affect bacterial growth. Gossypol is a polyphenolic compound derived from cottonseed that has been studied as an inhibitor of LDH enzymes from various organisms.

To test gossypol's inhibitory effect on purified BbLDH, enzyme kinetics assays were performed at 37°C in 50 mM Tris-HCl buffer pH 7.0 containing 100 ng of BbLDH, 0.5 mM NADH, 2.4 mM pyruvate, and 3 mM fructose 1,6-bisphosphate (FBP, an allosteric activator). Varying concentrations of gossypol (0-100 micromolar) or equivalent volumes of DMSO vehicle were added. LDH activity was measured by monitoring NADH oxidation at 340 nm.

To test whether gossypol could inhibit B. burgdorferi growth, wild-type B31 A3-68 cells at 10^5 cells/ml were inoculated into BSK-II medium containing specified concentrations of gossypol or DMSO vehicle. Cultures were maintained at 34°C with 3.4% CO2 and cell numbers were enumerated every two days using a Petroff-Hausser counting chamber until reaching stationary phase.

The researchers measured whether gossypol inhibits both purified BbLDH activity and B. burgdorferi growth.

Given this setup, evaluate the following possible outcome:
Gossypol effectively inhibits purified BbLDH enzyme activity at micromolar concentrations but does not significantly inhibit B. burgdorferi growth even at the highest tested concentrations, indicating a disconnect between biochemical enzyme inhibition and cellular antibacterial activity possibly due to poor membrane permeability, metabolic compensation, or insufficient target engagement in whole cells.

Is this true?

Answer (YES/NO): NO